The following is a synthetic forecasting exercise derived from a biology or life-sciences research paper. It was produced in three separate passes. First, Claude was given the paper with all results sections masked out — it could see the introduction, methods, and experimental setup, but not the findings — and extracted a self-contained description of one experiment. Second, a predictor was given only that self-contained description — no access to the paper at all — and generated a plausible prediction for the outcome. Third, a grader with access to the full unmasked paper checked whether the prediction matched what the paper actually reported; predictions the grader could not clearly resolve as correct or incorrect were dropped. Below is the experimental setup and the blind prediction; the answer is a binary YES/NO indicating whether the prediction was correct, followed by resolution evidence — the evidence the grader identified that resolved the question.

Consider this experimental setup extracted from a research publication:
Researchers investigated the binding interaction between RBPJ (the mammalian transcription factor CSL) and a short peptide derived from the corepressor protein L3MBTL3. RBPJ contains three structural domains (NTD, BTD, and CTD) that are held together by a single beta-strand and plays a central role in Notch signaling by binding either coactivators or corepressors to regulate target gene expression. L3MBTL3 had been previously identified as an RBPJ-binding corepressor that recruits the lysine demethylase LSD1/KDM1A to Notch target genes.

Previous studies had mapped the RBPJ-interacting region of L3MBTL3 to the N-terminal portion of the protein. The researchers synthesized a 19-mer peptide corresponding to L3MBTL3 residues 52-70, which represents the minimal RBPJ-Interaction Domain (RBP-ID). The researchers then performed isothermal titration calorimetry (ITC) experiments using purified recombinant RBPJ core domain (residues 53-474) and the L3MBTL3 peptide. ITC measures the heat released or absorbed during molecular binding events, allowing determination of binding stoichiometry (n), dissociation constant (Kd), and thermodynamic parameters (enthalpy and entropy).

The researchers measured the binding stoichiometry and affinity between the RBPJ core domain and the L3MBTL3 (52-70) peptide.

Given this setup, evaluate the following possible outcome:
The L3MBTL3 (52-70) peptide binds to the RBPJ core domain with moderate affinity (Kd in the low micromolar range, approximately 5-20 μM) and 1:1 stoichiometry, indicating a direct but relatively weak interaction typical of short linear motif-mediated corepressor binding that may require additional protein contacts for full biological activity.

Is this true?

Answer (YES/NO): NO